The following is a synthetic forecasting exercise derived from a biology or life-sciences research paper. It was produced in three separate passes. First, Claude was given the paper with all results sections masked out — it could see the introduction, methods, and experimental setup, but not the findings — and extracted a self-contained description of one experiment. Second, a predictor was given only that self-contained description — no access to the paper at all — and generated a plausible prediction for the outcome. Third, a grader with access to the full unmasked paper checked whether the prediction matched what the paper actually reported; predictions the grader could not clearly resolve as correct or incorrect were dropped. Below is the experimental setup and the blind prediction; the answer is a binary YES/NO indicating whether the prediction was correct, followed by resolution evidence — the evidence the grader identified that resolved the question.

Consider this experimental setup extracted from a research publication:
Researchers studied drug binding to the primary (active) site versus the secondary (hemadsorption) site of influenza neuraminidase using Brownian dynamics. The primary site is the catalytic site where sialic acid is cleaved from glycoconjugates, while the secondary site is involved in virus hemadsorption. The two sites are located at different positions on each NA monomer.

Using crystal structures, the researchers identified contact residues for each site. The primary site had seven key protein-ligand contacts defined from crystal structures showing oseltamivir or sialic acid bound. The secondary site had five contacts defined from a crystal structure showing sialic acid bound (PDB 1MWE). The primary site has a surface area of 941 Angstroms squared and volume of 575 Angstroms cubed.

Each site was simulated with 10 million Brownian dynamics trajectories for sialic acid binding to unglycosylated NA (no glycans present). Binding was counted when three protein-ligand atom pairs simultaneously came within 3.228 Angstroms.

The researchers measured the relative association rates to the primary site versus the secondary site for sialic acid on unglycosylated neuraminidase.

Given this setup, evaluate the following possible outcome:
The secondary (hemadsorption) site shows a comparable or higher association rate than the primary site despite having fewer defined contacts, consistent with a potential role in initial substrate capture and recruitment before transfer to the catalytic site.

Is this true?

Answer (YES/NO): NO